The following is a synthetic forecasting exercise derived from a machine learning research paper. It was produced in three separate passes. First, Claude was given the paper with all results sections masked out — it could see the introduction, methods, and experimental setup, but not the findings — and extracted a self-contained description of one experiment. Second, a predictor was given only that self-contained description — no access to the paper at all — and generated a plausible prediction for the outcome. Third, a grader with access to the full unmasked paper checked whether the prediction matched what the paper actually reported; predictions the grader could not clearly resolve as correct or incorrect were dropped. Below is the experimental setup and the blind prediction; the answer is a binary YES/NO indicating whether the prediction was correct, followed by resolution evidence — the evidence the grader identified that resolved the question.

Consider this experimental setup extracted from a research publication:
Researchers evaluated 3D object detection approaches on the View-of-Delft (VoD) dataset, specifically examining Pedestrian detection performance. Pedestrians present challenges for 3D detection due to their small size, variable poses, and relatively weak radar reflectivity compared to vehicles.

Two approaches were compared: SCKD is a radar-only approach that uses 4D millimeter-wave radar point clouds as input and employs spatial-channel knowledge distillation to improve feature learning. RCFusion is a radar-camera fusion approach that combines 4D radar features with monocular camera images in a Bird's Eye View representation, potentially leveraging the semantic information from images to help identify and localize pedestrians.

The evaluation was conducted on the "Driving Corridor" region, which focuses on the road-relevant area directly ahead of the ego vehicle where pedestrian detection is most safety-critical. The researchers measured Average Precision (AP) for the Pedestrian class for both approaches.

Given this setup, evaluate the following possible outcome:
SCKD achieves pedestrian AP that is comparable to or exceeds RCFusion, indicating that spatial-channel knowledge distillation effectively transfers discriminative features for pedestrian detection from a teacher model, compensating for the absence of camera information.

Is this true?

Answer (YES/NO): YES